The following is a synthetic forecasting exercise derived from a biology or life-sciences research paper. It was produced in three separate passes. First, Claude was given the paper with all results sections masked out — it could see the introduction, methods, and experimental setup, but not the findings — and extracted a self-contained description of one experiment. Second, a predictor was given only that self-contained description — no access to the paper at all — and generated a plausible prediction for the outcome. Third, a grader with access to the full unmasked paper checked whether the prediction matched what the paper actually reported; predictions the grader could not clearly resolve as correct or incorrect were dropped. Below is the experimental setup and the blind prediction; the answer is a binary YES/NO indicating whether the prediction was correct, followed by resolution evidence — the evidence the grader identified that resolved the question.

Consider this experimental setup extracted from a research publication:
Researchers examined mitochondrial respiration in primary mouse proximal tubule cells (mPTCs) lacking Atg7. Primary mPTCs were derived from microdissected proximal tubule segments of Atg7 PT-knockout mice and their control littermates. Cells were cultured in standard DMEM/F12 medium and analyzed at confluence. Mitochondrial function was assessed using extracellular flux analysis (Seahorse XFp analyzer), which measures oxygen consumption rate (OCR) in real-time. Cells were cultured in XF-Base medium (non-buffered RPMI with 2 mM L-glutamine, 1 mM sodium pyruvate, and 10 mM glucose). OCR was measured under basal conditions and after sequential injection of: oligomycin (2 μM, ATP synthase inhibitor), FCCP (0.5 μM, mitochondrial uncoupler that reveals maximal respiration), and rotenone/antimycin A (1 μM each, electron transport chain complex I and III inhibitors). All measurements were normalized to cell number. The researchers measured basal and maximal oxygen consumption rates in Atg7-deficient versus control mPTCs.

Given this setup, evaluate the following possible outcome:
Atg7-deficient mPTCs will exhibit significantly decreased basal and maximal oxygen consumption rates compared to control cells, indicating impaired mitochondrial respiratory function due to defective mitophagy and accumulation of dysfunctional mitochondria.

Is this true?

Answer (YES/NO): YES